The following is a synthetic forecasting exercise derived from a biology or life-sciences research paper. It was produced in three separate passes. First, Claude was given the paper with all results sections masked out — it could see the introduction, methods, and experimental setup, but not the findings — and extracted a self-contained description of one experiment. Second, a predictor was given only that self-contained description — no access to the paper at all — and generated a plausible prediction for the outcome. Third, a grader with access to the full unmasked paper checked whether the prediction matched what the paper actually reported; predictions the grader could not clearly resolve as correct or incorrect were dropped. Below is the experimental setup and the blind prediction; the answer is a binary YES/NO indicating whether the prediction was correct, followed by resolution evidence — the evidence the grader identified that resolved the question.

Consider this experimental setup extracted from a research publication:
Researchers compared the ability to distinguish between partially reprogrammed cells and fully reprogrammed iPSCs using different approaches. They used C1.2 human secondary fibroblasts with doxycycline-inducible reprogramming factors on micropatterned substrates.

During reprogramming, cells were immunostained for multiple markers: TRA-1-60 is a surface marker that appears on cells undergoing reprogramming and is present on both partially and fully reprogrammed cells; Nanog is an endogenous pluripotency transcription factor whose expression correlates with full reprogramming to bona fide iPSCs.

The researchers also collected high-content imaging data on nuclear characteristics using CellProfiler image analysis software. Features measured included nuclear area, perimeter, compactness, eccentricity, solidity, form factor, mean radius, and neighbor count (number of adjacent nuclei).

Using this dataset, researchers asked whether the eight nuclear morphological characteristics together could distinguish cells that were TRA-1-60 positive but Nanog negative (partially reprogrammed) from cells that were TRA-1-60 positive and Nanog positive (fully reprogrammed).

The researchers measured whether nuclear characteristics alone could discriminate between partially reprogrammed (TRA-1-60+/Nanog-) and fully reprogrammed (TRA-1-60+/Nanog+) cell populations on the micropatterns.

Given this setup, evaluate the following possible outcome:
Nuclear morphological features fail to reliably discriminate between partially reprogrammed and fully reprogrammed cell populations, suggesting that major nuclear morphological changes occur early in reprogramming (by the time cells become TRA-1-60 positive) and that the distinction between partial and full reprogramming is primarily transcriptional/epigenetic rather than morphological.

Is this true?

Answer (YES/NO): NO